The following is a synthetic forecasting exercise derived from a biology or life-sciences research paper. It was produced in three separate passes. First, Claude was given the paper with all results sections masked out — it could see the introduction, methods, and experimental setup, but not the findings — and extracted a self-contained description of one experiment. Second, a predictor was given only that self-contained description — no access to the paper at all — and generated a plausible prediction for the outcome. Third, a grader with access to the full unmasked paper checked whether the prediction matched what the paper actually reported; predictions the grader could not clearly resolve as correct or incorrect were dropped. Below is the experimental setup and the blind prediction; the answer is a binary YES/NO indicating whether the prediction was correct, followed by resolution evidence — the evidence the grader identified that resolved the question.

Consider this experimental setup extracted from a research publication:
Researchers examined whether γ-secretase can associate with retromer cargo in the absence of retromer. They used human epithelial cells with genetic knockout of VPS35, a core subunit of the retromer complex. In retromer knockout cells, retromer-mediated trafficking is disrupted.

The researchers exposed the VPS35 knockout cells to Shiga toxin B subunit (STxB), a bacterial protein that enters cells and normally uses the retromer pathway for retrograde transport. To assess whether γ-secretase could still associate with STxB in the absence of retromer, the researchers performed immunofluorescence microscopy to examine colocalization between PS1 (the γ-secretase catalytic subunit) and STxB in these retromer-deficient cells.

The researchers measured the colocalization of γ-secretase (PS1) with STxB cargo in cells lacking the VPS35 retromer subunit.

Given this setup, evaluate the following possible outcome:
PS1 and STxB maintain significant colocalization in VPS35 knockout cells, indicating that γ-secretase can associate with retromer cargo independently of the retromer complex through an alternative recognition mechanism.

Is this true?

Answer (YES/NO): YES